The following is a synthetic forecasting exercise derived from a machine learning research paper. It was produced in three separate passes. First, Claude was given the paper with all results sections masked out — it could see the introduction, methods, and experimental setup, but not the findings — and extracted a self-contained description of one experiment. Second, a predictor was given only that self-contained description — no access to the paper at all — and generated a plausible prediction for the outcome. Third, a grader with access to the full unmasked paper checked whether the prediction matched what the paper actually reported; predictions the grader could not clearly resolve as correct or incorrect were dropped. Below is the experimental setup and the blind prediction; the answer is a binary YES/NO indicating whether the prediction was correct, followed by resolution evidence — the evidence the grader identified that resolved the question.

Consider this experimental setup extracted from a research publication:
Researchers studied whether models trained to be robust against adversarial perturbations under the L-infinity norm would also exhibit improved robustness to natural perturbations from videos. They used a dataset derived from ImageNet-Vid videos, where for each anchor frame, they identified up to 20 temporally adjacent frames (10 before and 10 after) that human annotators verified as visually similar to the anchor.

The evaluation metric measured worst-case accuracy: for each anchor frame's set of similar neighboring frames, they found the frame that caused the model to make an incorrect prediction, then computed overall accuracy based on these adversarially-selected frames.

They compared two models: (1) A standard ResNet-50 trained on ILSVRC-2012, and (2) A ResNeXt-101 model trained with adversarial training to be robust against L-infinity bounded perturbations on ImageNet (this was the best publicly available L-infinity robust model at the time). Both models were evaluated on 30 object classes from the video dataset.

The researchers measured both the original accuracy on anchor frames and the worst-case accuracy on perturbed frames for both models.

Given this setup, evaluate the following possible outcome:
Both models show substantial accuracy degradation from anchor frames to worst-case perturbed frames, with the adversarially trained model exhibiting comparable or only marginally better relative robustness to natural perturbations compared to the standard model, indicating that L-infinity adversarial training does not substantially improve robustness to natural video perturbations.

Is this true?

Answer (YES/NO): YES